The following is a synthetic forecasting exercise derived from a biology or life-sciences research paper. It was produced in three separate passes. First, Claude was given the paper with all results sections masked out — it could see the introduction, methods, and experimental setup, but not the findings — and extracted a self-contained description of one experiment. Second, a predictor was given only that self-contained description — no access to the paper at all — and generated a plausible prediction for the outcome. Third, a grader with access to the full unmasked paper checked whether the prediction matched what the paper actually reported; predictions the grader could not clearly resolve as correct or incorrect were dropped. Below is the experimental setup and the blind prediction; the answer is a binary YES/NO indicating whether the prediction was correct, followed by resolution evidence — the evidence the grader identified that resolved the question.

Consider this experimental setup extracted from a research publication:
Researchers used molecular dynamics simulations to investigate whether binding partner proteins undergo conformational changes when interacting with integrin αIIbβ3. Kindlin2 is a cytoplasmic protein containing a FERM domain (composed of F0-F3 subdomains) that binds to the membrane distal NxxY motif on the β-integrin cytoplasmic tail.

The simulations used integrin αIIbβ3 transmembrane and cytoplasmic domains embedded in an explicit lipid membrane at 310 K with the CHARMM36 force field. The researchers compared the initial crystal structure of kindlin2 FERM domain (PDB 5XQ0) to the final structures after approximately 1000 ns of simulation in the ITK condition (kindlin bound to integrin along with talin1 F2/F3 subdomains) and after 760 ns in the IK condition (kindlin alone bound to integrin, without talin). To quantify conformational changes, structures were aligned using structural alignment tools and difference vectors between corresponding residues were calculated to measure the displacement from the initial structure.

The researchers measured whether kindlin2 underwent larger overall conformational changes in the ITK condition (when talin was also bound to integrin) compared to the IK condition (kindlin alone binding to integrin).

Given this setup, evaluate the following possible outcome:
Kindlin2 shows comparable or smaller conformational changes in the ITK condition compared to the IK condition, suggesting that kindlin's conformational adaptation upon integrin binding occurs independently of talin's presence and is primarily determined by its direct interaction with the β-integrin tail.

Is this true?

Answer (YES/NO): NO